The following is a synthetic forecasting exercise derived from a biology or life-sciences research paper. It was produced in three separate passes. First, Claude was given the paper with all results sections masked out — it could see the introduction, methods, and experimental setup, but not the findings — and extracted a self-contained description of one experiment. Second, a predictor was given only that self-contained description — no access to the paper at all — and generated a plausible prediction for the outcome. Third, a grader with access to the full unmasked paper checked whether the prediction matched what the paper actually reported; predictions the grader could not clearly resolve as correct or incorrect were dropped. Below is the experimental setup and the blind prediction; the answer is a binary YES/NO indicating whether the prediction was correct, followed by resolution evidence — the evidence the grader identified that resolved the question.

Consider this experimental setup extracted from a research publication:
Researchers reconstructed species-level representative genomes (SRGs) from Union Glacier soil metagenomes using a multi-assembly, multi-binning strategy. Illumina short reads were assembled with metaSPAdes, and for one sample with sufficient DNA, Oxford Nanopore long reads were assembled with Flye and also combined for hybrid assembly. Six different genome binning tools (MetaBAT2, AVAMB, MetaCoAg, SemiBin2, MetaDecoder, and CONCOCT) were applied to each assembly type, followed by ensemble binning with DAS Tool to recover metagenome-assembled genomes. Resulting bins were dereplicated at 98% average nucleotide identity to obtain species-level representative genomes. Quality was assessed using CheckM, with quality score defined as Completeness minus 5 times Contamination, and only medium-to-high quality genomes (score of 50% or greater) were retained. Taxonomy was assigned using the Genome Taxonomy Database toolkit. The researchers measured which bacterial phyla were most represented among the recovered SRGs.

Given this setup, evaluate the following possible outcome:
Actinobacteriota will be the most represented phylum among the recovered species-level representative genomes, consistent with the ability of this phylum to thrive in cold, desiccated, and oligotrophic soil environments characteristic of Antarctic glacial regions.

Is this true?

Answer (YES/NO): YES